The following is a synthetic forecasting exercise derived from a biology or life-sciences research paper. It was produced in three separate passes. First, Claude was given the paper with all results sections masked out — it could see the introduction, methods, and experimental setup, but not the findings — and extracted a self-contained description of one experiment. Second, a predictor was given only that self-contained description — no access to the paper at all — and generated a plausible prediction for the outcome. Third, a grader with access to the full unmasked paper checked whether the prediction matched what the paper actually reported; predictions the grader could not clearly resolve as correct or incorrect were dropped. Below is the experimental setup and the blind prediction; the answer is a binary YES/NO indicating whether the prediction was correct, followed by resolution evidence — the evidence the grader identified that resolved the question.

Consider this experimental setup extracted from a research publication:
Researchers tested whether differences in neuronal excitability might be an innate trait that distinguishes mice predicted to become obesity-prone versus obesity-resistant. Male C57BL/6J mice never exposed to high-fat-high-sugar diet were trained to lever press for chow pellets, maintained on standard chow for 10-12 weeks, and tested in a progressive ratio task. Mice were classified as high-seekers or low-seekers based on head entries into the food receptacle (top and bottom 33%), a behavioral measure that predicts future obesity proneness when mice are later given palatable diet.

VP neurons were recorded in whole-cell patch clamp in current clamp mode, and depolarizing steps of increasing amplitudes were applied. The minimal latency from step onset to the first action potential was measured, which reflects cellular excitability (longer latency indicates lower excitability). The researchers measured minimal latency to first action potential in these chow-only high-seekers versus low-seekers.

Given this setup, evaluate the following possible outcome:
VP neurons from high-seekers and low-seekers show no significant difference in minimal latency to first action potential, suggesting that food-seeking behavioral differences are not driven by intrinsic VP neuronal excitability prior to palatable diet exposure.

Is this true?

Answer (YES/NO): YES